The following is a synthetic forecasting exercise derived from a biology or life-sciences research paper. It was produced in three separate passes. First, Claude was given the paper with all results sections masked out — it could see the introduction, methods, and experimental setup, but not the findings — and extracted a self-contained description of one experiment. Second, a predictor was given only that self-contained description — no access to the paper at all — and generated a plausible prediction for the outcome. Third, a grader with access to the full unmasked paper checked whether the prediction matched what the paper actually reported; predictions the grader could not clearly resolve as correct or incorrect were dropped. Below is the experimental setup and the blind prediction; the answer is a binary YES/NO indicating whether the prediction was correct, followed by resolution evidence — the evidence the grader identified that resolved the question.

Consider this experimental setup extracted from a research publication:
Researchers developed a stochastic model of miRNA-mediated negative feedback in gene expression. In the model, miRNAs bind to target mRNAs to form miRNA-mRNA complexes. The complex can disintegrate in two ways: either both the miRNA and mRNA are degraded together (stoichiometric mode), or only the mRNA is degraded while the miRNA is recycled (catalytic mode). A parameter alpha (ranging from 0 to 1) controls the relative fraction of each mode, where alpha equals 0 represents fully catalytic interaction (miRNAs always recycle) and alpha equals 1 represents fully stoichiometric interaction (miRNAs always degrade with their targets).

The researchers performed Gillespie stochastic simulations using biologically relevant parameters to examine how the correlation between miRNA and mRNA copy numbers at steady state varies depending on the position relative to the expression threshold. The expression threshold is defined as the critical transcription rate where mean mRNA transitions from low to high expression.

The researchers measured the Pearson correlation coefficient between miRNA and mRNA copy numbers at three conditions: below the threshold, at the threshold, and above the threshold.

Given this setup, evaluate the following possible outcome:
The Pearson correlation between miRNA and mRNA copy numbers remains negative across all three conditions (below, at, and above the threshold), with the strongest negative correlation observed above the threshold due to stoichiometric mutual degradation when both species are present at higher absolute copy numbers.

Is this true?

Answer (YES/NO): NO